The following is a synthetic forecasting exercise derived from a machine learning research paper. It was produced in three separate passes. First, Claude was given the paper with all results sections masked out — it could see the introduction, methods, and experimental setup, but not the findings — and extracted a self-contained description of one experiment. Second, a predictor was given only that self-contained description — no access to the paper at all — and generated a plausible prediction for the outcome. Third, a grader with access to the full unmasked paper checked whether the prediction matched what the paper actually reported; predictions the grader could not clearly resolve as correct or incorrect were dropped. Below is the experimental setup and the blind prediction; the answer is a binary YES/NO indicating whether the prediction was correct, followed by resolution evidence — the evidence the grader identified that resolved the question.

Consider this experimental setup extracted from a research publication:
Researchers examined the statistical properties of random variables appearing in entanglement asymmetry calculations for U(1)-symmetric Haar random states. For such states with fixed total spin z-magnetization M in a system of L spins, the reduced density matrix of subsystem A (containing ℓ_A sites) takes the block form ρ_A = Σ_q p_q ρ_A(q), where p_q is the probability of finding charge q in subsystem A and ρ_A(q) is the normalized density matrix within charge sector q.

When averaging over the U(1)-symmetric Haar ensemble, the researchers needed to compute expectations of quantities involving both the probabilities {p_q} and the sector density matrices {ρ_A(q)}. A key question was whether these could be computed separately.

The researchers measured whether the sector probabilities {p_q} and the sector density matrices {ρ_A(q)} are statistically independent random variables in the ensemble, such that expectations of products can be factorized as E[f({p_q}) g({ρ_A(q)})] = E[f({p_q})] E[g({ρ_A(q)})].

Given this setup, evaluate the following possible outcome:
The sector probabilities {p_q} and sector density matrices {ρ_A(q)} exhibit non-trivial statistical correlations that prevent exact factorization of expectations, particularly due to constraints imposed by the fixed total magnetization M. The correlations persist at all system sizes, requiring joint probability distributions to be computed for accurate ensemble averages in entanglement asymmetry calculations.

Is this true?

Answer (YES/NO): NO